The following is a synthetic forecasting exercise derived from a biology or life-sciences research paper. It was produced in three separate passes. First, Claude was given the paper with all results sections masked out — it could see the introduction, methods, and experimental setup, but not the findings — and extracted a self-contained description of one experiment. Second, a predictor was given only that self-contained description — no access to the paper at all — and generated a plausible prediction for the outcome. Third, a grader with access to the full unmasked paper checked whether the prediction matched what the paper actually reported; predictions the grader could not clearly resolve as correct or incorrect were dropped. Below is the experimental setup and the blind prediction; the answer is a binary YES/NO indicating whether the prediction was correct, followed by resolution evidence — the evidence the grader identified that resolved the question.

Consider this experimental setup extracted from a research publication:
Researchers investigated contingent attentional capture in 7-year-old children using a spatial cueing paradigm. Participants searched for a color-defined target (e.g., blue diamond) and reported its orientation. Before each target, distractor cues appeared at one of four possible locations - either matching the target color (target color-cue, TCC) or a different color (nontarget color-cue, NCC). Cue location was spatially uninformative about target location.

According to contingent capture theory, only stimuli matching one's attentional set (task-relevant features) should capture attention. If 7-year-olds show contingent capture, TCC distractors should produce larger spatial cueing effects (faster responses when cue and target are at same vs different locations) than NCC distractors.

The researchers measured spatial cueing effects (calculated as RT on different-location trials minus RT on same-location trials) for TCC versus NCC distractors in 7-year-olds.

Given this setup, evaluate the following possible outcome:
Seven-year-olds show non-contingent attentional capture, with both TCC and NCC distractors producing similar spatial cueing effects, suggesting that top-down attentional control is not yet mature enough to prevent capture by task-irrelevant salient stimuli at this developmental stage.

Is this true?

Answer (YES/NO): NO